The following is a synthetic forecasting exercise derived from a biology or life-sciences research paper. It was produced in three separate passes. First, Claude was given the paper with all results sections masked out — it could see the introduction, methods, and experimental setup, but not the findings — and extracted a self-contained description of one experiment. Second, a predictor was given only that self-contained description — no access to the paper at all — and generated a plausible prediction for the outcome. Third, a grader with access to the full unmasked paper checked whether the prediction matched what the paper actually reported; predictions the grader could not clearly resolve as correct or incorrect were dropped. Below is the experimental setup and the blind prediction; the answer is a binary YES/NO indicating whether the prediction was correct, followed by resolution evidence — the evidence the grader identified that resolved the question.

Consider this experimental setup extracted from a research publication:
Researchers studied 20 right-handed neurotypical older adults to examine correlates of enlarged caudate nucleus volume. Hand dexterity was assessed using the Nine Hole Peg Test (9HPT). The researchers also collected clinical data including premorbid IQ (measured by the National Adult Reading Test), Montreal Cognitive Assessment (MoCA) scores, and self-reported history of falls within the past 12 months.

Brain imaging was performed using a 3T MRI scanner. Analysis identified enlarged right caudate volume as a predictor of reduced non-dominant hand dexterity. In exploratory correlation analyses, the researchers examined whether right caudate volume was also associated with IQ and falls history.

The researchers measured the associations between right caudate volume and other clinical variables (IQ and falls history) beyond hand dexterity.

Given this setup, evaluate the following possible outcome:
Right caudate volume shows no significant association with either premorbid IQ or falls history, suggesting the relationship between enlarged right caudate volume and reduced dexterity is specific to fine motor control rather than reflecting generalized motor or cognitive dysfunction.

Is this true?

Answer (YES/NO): NO